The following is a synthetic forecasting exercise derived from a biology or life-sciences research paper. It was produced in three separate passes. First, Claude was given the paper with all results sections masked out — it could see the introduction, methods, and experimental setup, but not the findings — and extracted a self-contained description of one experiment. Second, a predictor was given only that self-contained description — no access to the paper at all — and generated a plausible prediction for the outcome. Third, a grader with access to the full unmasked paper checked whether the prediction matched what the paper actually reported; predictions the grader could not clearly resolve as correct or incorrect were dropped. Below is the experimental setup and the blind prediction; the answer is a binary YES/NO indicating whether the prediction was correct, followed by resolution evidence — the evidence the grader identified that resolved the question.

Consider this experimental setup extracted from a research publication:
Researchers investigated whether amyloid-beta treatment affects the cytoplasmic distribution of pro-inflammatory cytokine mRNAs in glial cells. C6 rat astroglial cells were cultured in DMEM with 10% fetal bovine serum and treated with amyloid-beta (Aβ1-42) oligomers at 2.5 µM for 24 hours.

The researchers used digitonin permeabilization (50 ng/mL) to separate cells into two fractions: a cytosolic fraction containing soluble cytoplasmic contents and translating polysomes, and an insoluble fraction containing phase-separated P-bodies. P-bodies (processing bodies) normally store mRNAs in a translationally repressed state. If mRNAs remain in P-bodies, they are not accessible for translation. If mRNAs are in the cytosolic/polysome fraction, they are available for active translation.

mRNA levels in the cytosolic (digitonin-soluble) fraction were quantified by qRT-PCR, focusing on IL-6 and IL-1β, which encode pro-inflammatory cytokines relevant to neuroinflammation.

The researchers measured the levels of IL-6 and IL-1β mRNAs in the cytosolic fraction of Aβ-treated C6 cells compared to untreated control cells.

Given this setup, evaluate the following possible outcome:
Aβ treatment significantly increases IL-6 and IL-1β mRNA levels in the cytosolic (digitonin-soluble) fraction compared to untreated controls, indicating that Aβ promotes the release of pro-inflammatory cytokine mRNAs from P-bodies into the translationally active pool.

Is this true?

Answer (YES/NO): YES